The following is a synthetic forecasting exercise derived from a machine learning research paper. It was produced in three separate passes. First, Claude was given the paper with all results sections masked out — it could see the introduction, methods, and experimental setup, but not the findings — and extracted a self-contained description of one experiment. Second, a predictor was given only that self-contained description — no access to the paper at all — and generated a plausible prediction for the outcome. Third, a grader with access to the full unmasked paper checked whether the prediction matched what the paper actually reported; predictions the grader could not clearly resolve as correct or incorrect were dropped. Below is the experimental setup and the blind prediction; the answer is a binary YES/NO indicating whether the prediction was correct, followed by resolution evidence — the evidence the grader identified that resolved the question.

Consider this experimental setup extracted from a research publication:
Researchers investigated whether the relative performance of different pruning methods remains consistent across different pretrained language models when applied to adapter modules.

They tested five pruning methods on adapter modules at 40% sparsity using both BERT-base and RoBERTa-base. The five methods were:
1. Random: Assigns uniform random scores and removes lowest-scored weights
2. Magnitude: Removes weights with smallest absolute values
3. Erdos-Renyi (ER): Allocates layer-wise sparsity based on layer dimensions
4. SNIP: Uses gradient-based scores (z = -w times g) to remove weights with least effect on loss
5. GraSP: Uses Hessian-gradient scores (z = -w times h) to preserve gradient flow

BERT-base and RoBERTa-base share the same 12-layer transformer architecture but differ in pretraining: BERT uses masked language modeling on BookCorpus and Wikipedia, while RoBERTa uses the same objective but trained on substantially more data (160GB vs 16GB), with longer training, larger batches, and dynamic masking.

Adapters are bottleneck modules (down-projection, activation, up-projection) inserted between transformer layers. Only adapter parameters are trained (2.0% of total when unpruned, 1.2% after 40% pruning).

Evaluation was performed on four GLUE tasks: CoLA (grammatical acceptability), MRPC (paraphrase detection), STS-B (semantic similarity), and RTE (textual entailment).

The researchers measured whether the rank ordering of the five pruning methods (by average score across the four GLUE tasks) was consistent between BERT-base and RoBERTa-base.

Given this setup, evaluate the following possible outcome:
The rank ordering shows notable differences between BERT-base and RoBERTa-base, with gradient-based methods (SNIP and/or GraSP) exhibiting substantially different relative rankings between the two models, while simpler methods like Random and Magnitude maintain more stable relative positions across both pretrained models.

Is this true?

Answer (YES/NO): NO